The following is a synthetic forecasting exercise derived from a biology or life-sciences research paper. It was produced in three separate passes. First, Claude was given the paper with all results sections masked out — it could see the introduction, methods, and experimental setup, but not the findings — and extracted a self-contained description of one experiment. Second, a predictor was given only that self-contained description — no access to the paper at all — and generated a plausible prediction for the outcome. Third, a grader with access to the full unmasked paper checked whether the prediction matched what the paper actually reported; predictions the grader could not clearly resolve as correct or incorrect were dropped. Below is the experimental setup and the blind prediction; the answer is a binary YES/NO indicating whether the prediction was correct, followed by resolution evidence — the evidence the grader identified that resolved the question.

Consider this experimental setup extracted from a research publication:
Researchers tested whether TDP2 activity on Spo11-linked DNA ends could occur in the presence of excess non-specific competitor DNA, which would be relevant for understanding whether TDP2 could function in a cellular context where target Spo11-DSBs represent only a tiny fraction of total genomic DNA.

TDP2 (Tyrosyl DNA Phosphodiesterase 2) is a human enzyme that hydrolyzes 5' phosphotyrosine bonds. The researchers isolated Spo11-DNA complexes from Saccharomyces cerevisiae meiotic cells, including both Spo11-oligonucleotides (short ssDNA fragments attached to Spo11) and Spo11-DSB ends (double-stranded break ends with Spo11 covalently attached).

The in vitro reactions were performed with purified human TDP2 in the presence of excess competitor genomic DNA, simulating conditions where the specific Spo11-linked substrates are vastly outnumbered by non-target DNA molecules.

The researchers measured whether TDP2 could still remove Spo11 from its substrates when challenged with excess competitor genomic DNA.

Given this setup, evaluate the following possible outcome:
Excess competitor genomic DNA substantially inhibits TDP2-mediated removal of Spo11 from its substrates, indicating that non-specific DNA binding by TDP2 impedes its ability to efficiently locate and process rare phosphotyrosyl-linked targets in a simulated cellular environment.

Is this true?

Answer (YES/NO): NO